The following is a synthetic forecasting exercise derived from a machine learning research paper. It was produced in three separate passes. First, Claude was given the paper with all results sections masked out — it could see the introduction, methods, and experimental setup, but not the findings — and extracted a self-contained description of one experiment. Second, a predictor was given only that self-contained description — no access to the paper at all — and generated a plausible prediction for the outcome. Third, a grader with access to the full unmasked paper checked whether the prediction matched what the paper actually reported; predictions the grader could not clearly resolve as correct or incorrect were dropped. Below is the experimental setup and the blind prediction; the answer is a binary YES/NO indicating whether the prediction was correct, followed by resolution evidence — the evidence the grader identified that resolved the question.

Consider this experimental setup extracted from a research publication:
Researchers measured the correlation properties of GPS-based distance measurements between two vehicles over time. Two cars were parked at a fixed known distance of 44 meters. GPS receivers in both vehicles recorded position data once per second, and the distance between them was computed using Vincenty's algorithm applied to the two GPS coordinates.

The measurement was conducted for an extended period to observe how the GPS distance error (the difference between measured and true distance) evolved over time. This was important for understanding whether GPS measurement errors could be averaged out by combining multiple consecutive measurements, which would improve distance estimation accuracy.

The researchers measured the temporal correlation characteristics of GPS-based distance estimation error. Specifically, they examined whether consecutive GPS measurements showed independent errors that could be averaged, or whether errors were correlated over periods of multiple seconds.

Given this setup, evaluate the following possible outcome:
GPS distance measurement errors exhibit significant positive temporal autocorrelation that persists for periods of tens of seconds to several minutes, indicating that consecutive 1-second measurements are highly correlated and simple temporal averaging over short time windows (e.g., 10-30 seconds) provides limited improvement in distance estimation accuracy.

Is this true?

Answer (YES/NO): NO